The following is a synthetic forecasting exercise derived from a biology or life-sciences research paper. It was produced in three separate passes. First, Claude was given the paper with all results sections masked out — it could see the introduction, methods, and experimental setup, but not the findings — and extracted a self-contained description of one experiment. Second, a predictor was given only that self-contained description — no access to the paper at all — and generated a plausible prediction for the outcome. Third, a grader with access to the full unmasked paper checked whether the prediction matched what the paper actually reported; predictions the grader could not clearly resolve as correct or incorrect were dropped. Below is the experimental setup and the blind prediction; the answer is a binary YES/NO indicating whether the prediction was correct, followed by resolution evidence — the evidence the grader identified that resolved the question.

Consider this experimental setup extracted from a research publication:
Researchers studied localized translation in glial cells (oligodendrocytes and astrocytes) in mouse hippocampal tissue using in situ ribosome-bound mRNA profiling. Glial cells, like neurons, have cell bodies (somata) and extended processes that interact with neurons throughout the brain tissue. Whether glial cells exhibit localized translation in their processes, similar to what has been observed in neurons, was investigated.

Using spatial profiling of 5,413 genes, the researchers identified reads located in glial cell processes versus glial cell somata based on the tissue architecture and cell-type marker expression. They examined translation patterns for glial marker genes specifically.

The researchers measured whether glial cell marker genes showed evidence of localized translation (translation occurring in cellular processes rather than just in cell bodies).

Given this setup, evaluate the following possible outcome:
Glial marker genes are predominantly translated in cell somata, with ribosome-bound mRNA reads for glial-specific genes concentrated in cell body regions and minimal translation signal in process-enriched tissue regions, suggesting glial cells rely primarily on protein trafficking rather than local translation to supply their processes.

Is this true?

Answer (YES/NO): NO